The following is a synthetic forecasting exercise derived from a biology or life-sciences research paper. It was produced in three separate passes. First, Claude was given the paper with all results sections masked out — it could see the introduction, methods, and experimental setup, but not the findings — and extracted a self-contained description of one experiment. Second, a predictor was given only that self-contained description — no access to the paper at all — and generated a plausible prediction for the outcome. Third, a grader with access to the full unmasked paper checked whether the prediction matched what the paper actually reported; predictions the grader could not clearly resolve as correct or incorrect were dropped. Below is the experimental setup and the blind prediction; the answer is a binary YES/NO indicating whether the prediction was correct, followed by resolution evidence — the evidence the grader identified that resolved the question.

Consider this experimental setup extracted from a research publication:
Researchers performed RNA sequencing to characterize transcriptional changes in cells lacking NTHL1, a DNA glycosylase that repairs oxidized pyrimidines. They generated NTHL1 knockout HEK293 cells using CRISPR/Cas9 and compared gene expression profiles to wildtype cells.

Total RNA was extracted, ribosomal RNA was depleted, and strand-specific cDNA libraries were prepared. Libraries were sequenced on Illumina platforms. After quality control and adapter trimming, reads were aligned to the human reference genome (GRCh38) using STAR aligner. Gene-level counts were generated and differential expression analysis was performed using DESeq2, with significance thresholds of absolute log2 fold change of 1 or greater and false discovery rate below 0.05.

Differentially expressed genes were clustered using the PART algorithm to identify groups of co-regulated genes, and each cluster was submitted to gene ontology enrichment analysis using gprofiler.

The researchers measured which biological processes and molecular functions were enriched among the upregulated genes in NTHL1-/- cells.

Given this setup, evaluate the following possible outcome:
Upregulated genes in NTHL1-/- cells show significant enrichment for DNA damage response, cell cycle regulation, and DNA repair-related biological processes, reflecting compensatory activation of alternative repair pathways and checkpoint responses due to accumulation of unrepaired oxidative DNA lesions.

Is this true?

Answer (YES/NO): NO